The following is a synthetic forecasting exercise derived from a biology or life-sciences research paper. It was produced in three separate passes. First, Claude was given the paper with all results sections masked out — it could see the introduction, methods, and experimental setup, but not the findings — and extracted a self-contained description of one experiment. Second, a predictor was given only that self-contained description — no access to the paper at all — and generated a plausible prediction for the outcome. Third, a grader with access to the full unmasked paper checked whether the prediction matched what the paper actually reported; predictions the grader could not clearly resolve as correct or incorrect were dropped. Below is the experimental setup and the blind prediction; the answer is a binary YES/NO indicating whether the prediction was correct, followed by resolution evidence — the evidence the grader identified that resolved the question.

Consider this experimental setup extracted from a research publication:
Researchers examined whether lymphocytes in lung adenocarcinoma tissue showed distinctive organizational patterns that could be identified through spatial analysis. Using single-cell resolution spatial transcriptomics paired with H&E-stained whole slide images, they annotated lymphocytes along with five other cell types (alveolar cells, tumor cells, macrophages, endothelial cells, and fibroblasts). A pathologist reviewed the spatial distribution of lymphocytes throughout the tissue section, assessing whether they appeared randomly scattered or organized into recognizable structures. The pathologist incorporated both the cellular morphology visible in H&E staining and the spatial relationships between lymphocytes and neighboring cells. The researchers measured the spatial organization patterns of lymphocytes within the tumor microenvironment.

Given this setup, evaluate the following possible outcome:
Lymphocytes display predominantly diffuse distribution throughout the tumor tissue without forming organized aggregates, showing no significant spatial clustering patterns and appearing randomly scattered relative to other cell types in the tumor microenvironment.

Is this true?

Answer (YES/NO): NO